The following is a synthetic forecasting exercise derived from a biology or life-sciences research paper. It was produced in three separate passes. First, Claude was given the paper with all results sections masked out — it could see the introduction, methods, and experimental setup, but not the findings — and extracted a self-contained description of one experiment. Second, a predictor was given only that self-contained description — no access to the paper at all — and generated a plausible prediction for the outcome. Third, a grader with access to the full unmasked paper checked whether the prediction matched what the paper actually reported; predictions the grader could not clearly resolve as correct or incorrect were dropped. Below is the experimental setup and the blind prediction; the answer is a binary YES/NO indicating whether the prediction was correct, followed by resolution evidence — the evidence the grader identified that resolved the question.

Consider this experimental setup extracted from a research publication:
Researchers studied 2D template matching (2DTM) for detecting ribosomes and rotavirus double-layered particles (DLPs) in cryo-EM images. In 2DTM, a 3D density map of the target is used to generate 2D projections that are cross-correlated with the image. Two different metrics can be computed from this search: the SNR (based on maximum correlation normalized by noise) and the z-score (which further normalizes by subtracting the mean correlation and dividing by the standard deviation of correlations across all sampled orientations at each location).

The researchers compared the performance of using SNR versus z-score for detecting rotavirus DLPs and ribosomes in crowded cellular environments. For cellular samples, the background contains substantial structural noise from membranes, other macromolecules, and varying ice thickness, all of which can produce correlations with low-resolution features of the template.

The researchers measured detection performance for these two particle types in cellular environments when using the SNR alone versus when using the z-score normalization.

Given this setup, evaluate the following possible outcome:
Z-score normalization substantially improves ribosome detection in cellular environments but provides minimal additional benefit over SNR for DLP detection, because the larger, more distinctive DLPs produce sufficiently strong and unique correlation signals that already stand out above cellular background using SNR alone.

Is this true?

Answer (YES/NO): NO